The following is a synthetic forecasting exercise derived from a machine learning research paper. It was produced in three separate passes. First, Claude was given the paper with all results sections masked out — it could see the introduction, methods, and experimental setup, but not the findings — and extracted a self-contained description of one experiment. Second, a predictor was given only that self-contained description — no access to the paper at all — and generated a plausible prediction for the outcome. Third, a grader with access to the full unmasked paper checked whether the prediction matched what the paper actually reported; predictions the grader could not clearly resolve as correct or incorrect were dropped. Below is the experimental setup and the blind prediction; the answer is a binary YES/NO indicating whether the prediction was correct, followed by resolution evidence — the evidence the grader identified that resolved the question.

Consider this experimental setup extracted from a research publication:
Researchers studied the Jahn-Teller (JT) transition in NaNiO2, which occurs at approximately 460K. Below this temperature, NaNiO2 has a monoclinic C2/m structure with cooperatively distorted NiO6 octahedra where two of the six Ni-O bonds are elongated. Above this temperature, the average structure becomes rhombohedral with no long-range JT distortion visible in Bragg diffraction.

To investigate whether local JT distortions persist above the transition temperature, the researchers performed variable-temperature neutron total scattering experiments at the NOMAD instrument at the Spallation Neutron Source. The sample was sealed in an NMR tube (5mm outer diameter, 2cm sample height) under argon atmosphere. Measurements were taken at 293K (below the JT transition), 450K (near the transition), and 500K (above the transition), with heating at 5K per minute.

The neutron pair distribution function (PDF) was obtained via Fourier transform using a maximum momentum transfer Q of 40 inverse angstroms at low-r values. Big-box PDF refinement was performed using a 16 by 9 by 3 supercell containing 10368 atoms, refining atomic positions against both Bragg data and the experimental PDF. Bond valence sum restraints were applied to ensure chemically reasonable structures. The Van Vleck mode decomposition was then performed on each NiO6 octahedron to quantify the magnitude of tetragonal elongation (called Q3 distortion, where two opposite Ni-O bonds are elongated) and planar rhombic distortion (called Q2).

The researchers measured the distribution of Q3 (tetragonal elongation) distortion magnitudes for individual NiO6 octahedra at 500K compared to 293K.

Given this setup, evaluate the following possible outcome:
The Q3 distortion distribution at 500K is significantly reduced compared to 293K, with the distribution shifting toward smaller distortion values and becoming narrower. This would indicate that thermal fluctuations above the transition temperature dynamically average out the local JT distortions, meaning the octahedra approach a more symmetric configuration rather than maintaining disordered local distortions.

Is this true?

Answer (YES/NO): YES